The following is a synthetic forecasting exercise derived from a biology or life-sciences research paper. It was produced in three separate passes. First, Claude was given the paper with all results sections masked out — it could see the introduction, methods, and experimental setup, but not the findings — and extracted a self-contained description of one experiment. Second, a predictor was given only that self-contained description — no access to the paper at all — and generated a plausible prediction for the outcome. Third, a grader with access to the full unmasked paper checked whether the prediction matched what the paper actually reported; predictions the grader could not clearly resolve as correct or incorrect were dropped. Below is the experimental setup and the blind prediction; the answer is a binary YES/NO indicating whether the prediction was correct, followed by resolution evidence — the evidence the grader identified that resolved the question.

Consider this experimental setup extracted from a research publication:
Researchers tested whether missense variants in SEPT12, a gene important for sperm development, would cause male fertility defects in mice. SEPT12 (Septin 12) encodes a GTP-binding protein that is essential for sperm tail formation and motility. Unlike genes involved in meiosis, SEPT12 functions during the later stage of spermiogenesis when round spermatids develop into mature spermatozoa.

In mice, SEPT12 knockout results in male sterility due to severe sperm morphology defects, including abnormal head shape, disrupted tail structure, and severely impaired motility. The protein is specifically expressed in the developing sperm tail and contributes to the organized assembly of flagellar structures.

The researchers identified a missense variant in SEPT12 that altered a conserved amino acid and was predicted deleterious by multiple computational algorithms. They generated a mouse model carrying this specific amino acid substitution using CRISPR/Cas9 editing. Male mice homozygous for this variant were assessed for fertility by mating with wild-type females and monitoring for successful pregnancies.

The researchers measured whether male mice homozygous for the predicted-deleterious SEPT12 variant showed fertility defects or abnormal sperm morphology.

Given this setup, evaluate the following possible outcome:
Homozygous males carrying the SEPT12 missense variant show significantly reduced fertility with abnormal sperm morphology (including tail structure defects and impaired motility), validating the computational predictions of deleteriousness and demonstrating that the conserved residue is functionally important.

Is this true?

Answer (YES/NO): NO